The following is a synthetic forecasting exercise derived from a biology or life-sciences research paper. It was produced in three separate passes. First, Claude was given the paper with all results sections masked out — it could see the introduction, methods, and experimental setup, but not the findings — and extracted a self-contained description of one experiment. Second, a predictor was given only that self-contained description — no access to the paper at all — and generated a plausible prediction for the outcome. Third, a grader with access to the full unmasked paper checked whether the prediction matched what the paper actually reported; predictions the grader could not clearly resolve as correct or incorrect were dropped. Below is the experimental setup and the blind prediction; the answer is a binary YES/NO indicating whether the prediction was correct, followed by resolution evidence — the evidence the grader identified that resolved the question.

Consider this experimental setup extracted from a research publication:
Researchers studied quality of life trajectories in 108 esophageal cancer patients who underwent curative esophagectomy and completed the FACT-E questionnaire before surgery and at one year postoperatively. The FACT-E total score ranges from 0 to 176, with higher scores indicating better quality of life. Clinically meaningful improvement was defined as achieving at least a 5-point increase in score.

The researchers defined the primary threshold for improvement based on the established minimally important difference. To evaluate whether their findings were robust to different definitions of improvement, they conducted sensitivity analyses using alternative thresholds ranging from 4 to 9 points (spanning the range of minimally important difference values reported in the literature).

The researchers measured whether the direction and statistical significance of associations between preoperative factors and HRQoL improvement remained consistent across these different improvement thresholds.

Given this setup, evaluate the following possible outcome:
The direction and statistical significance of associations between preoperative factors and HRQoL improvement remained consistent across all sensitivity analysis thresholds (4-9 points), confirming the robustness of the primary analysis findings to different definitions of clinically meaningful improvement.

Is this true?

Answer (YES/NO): YES